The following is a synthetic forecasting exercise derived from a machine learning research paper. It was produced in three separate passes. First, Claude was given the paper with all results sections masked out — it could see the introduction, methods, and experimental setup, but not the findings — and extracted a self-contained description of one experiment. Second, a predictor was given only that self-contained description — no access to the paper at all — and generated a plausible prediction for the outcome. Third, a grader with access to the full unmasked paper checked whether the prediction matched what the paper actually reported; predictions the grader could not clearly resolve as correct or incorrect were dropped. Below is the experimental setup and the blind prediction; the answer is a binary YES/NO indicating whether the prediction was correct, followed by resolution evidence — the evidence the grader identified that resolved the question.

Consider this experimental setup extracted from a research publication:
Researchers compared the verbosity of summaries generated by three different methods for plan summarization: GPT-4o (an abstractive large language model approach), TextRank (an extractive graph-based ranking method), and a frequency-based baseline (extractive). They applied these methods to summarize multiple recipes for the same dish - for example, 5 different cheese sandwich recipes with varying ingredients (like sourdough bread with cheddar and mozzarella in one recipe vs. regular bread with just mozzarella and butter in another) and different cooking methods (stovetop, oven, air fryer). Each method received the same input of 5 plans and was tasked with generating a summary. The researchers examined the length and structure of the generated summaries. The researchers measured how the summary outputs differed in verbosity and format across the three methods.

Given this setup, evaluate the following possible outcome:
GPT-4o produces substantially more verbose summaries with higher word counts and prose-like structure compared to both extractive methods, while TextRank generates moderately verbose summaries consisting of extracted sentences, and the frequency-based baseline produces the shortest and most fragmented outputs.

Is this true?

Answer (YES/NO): NO